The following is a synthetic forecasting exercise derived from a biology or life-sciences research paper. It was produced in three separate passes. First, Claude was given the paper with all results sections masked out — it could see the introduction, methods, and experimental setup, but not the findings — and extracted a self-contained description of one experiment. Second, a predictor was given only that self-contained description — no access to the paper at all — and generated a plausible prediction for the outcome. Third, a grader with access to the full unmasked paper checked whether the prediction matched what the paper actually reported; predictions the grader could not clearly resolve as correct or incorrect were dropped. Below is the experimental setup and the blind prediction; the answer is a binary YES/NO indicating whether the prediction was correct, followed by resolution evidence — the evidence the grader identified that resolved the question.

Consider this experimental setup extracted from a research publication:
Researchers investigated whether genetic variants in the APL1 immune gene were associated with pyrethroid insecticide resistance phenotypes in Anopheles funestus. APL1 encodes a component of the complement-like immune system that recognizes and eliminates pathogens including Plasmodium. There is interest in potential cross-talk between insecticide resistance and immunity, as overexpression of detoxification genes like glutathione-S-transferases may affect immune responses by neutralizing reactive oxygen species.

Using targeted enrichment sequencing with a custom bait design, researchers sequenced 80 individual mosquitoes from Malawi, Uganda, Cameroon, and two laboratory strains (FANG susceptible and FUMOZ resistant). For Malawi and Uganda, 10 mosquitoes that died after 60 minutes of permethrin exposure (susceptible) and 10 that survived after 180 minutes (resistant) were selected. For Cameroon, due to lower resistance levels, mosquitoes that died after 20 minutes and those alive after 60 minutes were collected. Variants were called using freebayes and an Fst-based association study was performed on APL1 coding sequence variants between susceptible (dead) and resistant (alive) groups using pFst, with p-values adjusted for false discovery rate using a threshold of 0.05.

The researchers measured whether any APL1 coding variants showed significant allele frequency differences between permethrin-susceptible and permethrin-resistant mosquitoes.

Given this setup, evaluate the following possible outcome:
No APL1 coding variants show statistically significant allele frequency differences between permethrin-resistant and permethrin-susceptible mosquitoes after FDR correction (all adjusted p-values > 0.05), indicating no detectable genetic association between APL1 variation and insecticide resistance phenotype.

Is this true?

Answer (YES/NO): YES